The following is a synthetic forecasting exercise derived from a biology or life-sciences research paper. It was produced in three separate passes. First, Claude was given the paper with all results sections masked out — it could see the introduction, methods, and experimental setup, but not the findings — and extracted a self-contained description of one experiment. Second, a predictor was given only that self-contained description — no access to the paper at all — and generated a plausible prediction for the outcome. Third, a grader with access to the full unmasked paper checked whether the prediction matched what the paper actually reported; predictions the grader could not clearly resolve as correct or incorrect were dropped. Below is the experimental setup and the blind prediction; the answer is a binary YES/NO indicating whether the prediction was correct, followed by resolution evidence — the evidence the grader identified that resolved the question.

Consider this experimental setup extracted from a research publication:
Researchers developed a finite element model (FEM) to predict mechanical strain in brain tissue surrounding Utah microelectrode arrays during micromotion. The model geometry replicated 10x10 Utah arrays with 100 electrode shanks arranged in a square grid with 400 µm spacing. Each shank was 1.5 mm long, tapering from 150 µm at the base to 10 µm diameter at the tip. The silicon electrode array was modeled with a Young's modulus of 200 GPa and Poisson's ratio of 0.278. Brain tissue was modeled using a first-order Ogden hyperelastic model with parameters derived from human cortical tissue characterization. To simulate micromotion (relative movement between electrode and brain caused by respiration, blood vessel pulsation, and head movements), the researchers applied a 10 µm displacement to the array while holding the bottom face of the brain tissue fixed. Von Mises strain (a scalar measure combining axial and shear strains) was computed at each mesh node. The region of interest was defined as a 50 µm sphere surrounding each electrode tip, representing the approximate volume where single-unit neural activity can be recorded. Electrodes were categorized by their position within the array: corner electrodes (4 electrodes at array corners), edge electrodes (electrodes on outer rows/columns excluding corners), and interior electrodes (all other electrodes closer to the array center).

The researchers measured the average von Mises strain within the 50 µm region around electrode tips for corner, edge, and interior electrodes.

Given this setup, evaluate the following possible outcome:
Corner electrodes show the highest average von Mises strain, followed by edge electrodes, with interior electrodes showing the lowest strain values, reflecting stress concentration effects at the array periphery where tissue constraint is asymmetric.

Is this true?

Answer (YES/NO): YES